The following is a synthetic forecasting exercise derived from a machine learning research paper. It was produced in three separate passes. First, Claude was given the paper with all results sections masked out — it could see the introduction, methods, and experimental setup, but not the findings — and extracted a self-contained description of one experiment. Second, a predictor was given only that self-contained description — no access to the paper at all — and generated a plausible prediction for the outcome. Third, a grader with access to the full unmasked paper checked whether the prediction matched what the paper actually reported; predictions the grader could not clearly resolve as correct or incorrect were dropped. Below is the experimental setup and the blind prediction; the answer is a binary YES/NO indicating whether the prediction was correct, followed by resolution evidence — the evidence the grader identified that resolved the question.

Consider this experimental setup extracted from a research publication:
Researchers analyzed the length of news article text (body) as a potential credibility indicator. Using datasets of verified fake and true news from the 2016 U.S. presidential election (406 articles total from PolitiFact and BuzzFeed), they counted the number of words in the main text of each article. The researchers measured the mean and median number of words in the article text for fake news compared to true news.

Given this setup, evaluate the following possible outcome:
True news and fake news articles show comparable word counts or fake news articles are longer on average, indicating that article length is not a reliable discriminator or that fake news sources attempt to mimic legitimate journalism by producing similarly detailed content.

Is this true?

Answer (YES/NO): NO